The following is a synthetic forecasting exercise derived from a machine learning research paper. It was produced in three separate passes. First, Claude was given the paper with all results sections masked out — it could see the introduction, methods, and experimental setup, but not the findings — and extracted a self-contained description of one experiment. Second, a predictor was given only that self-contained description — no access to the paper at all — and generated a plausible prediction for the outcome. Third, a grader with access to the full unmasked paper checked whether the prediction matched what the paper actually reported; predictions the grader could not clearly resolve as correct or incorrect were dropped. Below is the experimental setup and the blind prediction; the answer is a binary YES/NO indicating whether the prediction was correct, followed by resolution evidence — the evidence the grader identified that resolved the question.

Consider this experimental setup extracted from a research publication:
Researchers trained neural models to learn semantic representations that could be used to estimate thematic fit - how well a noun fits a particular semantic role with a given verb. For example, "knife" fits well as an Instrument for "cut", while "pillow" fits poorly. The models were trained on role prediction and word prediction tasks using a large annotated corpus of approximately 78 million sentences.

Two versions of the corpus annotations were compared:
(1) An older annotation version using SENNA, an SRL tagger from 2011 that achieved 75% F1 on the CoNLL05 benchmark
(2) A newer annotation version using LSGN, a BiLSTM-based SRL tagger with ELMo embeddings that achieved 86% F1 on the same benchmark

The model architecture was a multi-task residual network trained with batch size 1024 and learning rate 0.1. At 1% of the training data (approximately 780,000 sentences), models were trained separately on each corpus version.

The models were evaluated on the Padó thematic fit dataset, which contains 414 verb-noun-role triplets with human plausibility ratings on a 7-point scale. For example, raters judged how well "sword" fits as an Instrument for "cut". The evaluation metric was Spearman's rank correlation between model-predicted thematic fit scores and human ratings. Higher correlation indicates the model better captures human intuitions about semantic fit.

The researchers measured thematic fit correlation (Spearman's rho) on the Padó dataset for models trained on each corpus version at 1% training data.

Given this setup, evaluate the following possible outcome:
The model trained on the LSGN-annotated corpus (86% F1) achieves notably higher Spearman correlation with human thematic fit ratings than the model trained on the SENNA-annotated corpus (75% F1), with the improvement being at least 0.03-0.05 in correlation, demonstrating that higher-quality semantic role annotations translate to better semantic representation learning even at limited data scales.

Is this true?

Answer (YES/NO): NO